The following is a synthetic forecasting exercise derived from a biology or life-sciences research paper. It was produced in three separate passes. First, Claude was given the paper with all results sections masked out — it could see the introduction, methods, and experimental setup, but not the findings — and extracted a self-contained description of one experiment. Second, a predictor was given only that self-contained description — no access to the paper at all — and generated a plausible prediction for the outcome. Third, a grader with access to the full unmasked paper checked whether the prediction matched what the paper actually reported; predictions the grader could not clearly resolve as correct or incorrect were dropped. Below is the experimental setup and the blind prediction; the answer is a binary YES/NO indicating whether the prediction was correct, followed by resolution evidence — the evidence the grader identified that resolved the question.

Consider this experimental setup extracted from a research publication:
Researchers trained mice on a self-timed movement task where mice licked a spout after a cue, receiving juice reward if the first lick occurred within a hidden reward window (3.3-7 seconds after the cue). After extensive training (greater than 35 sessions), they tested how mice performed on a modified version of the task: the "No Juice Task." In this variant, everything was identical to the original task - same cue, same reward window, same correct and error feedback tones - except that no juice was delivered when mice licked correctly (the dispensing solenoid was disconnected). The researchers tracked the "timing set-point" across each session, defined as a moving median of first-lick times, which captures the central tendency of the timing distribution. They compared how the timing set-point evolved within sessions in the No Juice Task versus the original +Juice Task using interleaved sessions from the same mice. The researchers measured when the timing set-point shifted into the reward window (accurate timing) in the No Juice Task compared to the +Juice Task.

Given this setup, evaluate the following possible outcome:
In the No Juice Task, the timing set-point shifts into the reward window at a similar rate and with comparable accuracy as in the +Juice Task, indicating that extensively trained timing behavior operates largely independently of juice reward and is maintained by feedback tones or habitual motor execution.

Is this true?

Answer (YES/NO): NO